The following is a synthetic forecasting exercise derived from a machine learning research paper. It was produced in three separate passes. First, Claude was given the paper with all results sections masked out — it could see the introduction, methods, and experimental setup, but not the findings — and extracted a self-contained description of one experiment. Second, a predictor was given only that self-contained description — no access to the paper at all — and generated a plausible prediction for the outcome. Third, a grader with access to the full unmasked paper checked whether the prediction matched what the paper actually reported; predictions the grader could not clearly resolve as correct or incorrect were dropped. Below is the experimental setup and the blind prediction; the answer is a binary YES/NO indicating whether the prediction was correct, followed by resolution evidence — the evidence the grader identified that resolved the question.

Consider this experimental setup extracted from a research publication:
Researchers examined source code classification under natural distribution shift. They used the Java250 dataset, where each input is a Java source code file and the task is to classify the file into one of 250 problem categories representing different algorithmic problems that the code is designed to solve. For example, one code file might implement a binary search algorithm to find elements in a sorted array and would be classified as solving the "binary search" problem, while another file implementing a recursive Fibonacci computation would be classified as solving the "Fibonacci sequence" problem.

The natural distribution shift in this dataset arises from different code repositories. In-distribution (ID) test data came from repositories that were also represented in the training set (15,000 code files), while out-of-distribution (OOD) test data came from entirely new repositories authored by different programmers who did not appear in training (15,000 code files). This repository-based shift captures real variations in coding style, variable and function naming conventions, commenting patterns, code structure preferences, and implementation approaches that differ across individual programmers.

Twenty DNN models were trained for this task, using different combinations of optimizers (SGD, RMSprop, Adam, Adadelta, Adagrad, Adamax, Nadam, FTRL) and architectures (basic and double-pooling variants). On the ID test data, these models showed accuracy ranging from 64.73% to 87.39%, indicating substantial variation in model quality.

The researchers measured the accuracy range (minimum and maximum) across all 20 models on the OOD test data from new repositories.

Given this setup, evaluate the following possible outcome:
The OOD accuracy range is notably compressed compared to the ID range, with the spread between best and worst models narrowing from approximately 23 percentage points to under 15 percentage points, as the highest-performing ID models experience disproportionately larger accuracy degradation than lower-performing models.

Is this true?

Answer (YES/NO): NO